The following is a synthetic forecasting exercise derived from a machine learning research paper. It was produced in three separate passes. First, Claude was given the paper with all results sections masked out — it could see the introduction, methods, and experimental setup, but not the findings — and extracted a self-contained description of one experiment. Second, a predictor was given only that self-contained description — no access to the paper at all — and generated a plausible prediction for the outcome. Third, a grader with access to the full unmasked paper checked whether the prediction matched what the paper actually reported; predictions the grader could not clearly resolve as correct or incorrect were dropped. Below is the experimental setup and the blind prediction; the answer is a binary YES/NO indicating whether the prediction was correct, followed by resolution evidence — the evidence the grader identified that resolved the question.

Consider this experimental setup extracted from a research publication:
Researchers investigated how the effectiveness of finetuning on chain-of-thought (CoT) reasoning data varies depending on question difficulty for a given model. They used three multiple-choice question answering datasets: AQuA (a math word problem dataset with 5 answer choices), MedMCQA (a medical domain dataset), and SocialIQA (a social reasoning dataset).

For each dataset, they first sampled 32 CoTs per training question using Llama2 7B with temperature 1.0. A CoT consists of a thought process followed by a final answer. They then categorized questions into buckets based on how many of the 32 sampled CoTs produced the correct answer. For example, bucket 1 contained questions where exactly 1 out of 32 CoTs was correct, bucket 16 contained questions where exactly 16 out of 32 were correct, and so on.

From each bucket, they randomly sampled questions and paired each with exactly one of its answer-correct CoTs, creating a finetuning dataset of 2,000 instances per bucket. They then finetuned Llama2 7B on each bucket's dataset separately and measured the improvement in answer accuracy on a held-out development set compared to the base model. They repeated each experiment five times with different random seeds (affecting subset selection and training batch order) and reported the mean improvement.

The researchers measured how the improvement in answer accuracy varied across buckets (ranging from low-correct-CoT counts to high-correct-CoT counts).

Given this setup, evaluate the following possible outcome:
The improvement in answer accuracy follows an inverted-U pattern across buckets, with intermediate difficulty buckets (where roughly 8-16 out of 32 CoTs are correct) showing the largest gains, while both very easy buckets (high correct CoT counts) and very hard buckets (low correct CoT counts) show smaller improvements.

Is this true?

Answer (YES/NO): YES